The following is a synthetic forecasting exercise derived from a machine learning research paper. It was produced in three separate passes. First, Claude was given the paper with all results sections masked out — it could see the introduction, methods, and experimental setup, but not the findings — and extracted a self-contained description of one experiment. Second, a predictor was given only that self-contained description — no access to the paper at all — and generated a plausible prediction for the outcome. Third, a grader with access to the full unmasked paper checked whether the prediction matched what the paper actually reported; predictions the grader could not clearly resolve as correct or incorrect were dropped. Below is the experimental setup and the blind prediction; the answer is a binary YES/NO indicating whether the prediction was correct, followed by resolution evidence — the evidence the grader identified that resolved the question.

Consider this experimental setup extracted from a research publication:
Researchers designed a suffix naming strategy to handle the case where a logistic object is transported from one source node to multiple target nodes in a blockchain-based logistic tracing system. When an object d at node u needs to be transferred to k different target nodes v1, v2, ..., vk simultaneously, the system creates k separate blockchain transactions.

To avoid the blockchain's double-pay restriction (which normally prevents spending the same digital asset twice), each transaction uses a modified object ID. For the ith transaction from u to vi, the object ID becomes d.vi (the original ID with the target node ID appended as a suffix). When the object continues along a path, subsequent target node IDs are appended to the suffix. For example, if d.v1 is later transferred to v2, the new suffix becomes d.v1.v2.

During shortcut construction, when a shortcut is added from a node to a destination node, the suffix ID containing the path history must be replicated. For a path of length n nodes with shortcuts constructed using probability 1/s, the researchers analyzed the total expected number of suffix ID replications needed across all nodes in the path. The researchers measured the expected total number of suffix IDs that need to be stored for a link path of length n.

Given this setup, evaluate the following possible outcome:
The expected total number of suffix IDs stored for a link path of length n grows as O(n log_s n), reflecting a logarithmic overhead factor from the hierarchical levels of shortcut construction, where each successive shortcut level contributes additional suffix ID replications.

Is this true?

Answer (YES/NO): NO